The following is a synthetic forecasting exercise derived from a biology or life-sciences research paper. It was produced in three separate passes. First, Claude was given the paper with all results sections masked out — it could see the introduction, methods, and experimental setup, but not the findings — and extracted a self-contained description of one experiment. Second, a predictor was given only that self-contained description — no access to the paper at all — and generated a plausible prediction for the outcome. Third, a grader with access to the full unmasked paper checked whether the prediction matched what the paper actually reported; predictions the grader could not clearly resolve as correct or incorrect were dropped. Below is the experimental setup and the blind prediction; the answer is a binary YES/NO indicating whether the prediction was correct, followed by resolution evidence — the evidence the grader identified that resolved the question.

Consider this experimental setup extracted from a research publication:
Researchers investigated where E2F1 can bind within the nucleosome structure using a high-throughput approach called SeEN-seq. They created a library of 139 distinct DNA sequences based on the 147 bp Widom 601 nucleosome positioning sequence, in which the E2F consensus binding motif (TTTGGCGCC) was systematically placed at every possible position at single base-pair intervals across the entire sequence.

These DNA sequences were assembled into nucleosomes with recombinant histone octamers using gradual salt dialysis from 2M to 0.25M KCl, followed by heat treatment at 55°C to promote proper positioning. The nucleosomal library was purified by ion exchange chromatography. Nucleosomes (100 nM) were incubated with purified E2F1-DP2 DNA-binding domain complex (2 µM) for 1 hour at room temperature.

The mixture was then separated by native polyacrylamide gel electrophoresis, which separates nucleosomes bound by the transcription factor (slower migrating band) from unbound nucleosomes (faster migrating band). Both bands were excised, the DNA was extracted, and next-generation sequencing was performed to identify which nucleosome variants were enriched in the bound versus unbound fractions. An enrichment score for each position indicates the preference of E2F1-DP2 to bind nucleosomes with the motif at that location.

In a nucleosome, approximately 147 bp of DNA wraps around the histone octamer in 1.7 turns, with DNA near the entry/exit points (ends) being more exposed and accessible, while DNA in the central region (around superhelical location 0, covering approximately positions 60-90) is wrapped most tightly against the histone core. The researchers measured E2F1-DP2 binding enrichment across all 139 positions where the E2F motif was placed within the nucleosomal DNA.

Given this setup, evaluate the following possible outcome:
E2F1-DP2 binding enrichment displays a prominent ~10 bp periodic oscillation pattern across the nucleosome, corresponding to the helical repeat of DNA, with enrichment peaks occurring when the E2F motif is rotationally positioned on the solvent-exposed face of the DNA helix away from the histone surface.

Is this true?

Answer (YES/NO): NO